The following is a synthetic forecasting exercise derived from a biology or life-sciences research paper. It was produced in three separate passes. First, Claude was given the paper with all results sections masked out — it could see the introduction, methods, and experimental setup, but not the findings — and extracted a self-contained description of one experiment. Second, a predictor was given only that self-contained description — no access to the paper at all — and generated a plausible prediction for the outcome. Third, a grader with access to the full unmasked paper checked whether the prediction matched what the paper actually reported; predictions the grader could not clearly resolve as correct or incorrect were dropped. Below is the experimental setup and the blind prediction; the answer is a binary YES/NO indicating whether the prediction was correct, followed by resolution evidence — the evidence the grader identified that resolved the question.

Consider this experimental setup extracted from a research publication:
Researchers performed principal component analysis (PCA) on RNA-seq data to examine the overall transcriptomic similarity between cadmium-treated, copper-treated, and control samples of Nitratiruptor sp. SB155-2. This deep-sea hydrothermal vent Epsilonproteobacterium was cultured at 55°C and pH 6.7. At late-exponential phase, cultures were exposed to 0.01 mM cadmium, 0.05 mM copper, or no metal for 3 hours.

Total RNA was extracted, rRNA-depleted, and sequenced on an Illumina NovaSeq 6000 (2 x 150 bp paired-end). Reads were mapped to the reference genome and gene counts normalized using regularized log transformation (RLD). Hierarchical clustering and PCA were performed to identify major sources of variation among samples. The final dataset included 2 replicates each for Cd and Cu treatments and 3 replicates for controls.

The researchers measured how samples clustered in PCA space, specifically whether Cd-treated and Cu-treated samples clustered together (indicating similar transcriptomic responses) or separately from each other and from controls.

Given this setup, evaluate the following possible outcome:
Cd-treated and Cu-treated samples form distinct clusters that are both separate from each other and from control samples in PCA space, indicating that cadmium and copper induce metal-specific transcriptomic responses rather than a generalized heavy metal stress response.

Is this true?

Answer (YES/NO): YES